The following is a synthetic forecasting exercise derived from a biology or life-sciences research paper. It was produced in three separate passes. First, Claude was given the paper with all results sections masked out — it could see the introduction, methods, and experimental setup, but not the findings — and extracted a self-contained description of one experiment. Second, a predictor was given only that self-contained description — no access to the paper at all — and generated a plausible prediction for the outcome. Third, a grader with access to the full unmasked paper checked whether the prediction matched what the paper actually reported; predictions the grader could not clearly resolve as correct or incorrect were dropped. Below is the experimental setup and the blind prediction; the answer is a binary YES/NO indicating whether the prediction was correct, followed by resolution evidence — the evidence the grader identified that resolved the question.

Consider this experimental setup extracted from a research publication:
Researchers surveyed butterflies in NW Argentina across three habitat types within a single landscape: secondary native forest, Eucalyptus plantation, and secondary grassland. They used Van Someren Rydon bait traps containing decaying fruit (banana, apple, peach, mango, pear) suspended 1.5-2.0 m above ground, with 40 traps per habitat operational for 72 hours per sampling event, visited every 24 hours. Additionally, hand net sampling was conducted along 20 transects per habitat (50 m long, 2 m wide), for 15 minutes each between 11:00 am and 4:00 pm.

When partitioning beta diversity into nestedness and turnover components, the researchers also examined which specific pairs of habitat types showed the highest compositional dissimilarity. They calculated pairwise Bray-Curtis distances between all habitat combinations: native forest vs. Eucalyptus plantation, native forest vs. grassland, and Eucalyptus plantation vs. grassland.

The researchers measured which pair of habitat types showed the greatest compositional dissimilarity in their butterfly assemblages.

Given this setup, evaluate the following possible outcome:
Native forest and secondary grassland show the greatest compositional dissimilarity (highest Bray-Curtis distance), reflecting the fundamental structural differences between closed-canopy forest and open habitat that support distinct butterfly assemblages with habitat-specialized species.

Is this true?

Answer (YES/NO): NO